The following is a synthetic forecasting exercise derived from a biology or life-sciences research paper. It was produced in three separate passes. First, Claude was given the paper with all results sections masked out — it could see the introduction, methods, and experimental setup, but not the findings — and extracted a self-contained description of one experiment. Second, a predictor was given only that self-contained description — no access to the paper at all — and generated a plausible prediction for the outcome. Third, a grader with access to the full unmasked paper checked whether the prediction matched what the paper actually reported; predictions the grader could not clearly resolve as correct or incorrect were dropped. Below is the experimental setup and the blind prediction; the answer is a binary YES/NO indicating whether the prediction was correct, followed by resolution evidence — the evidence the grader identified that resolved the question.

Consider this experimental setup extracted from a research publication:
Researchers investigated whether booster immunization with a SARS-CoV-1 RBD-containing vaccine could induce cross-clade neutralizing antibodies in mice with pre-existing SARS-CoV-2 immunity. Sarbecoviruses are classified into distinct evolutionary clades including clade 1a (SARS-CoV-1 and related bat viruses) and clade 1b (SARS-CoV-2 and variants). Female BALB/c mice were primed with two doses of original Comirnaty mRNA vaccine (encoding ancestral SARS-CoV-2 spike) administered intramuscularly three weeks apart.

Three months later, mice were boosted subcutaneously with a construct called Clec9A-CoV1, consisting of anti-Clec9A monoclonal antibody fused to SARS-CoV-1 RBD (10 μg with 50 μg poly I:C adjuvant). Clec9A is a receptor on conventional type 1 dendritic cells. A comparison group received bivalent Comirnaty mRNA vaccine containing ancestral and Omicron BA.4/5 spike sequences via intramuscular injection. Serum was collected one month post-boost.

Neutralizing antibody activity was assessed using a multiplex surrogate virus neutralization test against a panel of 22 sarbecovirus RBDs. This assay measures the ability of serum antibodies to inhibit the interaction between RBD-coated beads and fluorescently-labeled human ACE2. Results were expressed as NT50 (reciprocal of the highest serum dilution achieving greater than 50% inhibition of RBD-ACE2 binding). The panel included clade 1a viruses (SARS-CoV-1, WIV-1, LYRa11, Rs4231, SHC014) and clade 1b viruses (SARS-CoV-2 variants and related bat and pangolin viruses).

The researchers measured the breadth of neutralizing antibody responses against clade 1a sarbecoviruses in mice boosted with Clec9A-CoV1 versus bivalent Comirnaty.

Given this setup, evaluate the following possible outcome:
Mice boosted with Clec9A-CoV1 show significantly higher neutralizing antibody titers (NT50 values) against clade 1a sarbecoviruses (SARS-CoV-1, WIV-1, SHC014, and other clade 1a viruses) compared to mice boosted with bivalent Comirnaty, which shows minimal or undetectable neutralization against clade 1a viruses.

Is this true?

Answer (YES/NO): YES